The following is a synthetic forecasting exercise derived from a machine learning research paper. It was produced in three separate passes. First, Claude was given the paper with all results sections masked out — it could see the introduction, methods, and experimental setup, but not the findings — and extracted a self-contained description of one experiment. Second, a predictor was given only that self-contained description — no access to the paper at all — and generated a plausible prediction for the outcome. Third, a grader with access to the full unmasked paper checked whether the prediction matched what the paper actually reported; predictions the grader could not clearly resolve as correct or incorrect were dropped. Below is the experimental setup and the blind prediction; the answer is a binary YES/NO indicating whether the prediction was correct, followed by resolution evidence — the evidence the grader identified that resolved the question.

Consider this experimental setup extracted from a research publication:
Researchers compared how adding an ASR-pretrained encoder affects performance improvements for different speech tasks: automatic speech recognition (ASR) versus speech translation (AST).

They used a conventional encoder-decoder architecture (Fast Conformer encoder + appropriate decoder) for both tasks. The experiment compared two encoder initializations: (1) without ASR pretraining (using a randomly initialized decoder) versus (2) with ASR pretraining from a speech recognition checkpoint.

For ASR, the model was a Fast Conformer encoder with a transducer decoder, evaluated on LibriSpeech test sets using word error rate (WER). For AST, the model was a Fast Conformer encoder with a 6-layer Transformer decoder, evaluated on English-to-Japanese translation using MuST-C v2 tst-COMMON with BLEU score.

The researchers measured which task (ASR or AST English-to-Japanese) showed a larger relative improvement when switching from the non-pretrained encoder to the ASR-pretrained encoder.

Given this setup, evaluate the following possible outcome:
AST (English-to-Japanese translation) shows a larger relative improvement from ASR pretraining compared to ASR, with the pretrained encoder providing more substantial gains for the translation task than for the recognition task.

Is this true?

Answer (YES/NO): YES